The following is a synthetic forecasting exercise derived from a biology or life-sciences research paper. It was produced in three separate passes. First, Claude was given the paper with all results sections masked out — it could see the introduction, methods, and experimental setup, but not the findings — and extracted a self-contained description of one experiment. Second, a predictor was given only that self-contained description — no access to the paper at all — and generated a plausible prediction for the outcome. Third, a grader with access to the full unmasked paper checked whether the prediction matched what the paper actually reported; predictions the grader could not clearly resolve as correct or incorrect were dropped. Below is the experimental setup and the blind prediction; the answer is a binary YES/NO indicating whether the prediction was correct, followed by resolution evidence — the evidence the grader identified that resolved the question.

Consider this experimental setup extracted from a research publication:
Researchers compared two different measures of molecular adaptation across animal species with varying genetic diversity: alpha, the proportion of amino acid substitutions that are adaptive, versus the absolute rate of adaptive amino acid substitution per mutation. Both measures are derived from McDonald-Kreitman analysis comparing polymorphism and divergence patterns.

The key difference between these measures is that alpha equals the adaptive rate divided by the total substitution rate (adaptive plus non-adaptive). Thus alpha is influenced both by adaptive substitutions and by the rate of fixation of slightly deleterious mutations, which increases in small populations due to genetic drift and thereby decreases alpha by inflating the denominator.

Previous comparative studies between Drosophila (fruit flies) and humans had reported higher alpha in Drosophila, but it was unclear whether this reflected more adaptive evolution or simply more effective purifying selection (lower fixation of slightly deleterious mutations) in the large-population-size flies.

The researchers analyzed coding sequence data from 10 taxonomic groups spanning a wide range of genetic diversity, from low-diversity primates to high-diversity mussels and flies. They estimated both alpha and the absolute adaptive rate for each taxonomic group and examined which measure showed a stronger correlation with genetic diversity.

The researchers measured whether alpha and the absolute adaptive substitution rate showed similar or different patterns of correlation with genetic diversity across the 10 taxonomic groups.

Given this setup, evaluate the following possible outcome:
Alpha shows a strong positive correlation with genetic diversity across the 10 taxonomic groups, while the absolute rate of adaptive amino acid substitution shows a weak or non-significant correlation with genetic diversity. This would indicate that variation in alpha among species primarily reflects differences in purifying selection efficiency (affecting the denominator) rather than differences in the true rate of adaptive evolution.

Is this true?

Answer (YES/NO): NO